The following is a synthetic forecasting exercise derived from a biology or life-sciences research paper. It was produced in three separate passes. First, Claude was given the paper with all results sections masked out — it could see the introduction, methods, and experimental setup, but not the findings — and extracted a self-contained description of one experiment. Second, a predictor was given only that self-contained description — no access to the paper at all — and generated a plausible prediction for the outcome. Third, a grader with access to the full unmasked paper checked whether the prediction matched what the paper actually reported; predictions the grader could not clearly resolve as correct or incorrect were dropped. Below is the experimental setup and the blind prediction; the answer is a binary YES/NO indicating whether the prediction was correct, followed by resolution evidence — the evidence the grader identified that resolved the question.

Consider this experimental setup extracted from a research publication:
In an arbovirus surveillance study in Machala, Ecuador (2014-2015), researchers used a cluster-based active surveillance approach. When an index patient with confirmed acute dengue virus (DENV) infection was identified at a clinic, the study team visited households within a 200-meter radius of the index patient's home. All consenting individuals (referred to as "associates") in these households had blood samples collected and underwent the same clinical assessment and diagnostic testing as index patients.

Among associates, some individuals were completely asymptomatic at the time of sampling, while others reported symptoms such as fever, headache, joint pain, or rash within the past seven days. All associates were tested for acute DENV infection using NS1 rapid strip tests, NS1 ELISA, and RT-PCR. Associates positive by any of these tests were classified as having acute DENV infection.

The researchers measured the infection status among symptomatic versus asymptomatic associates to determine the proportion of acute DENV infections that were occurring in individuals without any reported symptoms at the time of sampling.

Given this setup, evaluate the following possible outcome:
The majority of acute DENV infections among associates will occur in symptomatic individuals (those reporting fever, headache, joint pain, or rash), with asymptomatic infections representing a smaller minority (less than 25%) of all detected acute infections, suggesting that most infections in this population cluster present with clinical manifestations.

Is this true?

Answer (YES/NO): NO